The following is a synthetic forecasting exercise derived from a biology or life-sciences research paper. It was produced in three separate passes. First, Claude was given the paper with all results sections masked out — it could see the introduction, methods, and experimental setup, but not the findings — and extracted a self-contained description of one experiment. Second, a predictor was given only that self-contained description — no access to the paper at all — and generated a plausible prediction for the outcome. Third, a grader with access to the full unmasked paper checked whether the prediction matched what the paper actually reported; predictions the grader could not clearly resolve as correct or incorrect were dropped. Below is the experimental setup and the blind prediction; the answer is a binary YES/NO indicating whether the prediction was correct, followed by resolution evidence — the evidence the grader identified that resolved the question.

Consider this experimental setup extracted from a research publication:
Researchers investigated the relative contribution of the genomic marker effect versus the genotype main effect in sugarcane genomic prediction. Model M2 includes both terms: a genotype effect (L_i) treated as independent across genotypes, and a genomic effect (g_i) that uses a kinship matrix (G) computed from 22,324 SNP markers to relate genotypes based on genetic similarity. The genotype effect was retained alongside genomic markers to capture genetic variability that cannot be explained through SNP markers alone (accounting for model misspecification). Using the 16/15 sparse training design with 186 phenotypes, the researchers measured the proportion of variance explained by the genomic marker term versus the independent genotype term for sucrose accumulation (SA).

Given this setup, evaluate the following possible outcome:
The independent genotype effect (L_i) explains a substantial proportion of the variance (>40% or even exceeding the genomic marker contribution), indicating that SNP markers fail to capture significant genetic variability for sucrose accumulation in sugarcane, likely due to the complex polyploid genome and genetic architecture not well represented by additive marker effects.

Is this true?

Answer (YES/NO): NO